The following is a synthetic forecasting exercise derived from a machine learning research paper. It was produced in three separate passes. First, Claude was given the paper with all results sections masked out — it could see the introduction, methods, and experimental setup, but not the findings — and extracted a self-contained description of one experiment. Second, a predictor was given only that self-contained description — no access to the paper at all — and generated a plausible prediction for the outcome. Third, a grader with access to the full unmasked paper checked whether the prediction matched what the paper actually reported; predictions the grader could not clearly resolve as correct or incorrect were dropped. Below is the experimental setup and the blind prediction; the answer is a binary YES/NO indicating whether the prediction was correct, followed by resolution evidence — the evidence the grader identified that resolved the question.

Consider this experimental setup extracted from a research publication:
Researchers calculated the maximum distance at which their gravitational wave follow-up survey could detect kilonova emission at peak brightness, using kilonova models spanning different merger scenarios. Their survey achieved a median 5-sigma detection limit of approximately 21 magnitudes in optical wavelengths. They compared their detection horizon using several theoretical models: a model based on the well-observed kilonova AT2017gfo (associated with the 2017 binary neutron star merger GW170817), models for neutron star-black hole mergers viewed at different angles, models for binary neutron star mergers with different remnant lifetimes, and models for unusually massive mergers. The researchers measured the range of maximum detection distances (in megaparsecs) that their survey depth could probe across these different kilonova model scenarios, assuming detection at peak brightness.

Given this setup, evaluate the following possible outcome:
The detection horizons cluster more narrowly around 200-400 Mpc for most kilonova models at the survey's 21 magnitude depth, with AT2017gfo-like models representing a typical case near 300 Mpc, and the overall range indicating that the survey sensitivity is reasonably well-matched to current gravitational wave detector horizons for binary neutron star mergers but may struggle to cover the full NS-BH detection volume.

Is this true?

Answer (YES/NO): NO